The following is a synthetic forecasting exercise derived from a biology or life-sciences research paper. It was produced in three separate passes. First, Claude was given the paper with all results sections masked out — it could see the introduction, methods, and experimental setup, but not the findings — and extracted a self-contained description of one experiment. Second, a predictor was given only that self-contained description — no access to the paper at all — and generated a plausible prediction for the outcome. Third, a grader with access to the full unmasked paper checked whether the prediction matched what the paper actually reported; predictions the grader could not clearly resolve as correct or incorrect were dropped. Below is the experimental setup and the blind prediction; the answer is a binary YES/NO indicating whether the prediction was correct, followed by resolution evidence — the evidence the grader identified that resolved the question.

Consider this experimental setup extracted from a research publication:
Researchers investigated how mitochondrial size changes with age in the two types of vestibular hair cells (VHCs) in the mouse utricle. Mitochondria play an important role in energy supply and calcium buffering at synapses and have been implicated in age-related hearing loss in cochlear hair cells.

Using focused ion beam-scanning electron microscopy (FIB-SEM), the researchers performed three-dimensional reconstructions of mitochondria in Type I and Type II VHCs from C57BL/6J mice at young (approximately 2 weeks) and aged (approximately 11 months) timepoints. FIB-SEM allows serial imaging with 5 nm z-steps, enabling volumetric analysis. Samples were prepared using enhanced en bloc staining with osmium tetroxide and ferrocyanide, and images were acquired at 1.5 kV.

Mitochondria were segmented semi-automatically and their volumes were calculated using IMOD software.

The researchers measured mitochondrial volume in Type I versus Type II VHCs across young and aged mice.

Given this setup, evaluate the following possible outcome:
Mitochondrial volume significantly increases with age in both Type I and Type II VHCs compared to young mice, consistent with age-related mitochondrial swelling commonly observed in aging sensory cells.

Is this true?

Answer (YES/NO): NO